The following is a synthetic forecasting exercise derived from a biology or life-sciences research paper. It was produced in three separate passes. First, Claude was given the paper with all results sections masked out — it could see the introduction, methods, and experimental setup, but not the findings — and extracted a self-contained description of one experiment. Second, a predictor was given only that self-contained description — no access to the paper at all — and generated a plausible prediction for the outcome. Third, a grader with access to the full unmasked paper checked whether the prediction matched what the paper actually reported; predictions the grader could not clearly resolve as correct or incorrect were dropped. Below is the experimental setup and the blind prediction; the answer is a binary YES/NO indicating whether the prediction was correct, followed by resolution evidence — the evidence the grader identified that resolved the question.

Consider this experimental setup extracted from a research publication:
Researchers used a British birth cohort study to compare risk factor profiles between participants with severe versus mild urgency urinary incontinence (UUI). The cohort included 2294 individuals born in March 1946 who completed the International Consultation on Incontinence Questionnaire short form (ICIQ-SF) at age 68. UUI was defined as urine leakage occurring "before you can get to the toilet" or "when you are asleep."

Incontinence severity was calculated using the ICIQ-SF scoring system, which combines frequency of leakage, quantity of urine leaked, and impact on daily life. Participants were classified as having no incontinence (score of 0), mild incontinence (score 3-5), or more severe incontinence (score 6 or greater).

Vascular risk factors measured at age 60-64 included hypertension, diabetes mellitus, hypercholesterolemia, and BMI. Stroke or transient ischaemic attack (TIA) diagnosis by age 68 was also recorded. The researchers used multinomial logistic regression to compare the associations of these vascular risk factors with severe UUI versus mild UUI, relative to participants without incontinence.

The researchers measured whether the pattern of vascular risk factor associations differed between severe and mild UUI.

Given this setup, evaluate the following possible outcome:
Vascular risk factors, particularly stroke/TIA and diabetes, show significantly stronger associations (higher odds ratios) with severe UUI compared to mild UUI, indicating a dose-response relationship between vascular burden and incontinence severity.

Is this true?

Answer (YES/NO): NO